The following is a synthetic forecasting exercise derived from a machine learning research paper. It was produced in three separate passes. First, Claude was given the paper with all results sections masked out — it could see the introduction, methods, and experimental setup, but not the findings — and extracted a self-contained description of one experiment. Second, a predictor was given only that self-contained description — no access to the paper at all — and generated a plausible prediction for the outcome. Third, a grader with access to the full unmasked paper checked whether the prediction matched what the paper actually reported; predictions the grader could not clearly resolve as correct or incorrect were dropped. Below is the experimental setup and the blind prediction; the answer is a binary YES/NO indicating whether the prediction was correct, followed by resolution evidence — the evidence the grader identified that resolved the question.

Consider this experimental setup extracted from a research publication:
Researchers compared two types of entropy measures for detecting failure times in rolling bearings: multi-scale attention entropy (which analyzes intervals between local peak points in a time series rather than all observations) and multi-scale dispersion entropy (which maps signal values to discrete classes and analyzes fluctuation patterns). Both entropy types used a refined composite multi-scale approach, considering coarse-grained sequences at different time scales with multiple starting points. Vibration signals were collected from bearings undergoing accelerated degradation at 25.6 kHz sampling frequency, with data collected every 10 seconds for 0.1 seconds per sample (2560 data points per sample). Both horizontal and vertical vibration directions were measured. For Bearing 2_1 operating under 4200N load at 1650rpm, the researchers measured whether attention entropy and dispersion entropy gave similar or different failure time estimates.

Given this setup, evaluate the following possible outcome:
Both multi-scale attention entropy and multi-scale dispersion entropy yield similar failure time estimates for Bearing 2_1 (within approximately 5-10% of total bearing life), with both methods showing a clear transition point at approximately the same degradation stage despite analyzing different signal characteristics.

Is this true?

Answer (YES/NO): YES